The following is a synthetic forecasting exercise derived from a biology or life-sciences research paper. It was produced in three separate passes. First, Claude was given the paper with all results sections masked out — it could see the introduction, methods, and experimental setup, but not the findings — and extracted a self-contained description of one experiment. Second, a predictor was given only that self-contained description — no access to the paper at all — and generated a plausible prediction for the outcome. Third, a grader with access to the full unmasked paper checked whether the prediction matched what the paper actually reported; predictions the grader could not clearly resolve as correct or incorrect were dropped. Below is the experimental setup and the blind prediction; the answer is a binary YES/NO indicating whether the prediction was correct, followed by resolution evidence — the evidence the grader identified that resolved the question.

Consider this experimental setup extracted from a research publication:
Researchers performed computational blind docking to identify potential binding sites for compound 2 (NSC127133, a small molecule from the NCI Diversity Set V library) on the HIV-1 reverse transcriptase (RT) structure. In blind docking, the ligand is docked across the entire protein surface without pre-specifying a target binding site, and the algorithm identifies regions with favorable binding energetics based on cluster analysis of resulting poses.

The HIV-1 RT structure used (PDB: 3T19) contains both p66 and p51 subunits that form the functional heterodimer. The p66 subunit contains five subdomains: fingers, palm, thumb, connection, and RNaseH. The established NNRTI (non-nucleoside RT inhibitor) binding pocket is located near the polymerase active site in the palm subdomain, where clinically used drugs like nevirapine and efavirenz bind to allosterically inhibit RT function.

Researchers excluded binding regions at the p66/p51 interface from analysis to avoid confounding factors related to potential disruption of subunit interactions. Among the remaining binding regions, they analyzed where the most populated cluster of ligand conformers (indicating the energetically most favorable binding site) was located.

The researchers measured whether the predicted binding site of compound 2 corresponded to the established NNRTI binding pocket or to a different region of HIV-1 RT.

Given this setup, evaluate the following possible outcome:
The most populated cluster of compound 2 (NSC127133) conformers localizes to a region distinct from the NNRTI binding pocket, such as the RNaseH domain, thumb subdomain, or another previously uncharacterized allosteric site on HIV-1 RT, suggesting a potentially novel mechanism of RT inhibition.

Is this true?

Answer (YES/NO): YES